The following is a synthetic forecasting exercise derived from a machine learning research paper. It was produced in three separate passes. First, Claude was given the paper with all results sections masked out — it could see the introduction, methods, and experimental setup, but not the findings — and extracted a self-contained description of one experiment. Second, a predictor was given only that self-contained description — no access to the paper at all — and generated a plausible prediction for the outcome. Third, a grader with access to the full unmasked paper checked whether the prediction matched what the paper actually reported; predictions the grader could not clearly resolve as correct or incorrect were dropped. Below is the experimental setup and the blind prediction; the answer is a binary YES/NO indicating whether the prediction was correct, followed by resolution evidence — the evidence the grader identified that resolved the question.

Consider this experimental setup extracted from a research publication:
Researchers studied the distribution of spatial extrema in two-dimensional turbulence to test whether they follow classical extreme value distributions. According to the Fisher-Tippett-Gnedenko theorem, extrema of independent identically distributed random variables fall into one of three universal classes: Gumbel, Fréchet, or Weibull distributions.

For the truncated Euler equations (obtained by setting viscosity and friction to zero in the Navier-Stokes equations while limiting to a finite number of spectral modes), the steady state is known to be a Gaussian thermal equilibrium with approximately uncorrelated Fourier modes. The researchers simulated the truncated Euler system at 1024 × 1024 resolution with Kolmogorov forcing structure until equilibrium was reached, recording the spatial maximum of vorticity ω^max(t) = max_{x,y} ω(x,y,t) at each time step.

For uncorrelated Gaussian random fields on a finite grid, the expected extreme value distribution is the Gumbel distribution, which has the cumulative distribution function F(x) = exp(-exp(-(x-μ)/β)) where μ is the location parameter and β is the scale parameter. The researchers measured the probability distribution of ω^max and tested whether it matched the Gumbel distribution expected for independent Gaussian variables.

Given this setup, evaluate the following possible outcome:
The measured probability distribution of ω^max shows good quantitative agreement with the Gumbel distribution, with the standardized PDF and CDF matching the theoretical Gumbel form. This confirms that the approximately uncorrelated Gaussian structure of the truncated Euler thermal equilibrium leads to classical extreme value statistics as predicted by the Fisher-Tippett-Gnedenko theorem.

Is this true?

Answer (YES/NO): YES